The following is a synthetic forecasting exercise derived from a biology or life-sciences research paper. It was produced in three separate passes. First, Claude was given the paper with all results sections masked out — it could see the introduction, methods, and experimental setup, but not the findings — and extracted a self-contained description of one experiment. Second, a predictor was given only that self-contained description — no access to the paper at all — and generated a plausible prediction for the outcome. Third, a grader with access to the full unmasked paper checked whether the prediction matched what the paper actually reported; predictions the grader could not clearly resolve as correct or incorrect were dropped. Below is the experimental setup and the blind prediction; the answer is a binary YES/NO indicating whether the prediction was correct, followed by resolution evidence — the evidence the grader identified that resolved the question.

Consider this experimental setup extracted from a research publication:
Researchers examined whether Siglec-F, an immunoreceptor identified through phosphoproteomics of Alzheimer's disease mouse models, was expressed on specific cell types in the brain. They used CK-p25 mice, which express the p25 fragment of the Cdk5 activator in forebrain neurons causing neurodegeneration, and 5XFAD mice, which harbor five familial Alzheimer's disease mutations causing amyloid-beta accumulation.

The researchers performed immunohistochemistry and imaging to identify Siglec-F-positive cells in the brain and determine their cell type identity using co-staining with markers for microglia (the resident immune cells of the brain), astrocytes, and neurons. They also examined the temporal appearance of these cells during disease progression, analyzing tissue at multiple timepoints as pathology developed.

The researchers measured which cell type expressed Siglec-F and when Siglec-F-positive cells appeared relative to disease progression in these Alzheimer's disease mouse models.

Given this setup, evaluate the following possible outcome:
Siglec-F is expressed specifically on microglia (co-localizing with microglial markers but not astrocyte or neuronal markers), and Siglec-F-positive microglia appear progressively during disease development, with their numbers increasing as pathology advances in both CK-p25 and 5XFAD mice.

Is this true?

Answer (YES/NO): YES